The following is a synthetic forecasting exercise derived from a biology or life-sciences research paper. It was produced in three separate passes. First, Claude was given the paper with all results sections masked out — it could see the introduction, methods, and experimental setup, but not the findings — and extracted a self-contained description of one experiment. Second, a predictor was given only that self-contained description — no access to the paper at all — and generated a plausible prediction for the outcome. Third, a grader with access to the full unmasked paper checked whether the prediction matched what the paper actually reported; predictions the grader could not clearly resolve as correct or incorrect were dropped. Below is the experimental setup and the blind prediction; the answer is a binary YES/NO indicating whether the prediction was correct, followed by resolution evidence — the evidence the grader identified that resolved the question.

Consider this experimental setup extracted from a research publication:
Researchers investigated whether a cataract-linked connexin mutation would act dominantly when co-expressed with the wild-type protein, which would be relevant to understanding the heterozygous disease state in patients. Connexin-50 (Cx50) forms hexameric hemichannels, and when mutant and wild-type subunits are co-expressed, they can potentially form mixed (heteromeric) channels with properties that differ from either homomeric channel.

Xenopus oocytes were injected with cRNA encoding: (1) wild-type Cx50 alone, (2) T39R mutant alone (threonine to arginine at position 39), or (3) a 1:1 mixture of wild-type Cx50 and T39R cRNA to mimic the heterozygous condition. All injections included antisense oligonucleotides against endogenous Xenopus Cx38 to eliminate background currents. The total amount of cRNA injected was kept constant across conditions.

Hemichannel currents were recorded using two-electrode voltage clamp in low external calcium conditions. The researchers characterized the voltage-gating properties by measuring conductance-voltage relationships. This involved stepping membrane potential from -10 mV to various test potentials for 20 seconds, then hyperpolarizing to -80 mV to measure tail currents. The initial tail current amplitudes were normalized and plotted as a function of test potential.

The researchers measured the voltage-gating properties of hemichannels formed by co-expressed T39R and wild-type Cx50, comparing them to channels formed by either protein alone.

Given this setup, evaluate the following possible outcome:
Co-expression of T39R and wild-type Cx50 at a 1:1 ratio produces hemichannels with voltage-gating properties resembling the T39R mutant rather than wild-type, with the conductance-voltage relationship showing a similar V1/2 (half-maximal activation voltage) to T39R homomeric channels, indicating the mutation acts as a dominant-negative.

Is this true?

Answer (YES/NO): NO